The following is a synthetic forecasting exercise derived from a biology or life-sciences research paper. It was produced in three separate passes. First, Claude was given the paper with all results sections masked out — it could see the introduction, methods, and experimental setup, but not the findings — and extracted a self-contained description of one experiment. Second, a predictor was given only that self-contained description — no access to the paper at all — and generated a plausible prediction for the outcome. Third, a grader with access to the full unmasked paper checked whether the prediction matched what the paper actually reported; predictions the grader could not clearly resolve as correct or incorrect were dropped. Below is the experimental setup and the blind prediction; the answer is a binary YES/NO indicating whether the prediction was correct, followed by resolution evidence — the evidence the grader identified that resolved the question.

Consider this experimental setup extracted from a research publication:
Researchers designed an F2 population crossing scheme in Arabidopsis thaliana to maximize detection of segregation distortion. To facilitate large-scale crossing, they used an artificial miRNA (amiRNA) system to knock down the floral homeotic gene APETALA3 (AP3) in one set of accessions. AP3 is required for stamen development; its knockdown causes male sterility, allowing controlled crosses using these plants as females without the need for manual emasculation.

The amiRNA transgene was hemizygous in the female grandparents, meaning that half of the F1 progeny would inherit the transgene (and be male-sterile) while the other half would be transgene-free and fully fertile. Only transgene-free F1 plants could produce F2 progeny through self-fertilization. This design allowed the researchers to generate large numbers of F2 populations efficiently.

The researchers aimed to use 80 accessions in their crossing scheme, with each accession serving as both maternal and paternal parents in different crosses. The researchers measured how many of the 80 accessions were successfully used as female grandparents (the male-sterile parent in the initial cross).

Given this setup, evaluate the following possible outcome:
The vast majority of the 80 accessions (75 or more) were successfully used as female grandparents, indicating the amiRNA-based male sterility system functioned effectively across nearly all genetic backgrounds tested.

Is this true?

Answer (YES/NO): NO